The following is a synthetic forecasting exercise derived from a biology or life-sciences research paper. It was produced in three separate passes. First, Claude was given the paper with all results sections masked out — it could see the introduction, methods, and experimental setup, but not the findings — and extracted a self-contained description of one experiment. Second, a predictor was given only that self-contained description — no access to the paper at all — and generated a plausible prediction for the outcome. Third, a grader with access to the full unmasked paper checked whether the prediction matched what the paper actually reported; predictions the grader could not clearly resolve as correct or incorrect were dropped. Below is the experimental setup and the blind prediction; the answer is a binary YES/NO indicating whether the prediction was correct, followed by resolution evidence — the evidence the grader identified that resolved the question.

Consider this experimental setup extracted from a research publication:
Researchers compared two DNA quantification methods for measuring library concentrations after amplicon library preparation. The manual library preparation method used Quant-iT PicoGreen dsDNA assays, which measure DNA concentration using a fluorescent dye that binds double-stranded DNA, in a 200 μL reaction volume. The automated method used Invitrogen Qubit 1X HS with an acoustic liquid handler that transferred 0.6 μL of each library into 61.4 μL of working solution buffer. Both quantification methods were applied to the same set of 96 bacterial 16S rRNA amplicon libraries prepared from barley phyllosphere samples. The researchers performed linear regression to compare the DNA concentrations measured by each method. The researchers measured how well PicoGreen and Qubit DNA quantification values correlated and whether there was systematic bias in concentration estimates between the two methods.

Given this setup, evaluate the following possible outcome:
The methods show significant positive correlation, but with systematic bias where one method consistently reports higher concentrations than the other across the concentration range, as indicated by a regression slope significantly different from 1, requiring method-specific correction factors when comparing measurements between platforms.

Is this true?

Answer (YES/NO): YES